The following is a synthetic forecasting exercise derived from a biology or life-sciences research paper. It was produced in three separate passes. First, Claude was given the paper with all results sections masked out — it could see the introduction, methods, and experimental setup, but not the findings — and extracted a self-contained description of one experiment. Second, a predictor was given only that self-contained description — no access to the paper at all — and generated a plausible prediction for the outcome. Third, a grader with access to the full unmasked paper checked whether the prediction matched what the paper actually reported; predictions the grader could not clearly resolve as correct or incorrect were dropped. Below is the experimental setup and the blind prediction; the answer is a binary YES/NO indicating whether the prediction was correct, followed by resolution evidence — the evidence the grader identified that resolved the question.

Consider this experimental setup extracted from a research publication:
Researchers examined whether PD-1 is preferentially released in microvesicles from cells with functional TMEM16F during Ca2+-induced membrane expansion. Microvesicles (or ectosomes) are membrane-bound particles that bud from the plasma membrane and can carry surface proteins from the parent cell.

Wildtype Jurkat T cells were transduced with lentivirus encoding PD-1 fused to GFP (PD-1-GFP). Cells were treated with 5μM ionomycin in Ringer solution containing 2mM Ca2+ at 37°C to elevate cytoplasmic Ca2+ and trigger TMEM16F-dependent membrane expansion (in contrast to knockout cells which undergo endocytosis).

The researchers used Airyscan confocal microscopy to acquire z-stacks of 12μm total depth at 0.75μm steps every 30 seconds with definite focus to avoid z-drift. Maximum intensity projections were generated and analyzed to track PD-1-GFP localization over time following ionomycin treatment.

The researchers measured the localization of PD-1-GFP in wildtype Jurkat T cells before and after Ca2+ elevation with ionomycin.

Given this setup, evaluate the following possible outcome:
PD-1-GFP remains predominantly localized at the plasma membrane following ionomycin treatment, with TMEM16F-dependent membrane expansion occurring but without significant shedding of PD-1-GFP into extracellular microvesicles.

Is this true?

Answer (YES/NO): NO